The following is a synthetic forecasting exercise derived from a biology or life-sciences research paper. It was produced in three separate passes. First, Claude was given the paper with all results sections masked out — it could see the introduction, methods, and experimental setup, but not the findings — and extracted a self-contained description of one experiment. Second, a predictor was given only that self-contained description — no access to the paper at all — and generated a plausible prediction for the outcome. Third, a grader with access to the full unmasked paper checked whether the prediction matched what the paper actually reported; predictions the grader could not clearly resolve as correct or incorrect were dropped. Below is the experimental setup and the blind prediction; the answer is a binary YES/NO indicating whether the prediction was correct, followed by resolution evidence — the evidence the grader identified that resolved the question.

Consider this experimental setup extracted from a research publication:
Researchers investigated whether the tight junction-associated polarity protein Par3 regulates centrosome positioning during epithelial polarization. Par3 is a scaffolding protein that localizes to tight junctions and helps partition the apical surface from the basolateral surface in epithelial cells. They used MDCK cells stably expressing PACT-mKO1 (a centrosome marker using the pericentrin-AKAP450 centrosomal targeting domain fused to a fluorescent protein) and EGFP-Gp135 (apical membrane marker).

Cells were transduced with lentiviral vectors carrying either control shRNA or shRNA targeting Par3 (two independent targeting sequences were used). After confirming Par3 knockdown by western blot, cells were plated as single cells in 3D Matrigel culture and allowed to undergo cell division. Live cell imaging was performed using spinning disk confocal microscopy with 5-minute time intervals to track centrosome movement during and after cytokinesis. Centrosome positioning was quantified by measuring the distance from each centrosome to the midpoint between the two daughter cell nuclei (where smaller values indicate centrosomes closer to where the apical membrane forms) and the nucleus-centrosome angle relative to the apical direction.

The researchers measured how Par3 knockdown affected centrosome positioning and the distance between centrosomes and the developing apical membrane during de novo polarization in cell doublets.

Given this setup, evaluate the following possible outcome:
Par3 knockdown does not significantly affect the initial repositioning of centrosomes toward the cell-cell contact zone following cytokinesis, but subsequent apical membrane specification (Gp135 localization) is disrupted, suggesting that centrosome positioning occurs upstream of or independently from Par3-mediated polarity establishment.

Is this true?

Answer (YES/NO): NO